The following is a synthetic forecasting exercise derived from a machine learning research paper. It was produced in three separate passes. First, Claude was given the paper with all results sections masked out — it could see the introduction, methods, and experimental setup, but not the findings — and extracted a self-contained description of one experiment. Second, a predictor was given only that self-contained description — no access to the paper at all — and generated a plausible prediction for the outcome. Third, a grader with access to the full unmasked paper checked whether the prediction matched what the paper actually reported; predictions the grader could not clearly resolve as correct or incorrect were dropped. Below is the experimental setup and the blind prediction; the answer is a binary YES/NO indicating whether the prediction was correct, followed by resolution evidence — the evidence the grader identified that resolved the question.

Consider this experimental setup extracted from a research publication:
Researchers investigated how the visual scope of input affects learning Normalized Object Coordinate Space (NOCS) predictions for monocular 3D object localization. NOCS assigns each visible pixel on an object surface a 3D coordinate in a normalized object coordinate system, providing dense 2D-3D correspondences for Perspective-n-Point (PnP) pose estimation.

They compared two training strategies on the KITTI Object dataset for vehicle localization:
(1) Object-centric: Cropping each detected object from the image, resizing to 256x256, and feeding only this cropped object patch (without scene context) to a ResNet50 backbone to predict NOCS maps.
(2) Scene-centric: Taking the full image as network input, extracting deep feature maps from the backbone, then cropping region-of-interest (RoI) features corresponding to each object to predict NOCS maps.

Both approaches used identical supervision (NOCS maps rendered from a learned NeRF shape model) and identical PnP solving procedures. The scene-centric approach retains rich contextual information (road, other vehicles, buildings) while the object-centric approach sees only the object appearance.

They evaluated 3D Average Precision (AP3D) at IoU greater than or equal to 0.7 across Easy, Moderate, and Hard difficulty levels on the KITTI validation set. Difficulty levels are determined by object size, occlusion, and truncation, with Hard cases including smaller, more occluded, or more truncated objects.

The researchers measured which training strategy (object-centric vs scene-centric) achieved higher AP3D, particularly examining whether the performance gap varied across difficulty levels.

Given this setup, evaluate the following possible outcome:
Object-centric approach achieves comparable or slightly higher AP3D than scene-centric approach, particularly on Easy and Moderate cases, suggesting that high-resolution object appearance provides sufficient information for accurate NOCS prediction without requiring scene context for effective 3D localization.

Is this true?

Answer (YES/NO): NO